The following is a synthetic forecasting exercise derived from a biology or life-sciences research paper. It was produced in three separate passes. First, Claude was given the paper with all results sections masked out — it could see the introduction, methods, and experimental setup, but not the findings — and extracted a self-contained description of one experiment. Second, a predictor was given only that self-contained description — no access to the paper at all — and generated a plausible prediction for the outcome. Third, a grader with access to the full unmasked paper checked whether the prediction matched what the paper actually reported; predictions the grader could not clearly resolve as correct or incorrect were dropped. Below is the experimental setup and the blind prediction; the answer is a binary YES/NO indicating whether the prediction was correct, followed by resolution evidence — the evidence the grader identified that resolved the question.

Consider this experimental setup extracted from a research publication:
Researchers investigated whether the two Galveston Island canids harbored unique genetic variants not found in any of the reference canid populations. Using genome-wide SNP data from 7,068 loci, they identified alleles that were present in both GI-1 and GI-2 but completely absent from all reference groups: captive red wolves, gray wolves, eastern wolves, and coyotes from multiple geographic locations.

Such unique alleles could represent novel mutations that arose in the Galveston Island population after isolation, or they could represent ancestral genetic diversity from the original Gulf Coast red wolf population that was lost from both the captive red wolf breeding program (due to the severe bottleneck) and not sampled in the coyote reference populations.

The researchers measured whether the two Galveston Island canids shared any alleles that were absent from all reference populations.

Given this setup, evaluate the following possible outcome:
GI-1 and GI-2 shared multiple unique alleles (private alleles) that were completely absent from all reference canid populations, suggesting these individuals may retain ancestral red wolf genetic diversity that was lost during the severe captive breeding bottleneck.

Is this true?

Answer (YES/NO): YES